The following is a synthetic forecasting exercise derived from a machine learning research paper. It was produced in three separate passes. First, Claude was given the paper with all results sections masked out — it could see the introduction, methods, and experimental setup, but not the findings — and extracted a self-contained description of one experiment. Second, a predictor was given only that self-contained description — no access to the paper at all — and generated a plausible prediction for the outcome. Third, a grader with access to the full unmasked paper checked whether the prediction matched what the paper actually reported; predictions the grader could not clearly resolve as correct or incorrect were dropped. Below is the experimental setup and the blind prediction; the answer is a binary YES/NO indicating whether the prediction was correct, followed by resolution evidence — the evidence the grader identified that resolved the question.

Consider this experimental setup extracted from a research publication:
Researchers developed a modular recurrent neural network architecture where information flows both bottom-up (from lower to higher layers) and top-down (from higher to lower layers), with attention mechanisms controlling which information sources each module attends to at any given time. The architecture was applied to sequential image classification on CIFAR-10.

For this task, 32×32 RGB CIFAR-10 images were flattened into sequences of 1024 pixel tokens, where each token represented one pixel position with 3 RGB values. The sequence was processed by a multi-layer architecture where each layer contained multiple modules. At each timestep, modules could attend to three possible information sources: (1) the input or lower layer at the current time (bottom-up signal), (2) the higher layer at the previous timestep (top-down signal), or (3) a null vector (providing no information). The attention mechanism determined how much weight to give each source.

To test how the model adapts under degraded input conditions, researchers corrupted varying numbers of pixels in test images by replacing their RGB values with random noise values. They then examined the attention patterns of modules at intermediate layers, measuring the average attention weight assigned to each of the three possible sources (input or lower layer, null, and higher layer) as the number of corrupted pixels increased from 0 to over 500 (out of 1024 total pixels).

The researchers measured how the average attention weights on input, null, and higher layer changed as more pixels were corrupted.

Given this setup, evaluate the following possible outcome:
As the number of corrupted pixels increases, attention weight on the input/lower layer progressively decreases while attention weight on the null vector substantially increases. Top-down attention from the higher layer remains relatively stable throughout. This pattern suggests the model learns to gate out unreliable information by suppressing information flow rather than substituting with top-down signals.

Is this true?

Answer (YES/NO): NO